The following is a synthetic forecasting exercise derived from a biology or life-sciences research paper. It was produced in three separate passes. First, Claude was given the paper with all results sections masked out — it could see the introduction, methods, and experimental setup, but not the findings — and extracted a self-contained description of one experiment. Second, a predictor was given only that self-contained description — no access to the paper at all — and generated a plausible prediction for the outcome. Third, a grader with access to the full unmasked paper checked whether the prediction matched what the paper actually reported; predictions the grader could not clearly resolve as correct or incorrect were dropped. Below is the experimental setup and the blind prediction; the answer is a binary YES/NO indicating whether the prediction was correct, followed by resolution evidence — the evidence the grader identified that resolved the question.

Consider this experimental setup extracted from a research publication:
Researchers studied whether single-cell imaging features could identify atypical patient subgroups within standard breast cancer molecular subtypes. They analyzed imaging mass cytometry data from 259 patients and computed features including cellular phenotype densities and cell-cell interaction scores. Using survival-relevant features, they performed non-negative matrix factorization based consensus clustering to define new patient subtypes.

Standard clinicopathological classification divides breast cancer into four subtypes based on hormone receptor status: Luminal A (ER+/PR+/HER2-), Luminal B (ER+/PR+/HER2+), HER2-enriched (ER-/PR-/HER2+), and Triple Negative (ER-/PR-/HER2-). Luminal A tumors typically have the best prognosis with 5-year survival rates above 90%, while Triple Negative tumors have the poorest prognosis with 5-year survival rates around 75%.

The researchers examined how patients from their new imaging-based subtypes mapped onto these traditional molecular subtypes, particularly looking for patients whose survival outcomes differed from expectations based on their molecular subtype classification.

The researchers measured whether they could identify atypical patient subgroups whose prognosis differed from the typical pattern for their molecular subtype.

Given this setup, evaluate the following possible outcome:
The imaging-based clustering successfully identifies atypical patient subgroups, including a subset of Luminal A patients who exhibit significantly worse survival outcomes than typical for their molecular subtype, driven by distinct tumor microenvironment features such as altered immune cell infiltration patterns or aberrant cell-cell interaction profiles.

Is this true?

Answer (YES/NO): YES